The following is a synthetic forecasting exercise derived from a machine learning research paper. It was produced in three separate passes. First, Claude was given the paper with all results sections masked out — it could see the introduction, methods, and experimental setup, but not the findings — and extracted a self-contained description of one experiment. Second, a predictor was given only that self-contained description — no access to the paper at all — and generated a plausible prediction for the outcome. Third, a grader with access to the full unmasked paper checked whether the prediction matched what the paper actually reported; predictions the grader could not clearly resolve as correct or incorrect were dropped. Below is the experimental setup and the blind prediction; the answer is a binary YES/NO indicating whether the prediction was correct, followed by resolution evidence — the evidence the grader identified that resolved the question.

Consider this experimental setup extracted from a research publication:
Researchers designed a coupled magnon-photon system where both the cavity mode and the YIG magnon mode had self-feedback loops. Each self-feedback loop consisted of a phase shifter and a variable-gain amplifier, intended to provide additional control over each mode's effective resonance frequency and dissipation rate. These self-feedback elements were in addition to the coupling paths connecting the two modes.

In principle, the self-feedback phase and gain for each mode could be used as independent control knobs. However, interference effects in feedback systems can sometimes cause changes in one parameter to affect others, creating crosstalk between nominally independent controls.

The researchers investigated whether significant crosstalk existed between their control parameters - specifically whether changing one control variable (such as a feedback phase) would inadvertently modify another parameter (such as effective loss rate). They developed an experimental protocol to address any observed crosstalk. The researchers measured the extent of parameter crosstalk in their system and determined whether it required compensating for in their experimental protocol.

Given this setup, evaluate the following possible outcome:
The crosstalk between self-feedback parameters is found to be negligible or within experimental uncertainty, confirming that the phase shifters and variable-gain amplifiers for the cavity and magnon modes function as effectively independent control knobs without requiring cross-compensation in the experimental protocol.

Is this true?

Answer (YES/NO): NO